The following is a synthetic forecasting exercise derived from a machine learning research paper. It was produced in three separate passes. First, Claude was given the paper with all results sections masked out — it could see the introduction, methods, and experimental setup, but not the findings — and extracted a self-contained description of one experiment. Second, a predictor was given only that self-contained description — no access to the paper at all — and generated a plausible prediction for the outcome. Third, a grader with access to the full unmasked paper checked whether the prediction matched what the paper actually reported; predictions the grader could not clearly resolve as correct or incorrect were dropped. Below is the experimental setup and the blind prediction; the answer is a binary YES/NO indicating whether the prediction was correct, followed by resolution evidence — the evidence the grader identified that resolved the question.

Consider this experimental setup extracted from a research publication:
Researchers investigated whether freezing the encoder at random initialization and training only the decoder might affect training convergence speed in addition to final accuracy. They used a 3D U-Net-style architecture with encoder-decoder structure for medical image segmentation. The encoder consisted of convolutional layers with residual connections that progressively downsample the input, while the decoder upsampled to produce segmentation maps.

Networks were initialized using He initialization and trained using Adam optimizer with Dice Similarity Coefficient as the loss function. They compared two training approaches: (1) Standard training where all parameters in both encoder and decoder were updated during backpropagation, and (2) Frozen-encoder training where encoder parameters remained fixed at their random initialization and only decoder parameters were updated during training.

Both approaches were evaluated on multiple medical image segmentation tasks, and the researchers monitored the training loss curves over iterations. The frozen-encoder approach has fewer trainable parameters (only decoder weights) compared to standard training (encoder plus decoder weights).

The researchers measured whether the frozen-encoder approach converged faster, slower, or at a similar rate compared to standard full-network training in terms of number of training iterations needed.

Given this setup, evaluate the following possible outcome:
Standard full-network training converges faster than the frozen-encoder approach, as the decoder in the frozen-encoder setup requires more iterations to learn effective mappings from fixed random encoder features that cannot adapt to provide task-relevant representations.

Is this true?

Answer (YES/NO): NO